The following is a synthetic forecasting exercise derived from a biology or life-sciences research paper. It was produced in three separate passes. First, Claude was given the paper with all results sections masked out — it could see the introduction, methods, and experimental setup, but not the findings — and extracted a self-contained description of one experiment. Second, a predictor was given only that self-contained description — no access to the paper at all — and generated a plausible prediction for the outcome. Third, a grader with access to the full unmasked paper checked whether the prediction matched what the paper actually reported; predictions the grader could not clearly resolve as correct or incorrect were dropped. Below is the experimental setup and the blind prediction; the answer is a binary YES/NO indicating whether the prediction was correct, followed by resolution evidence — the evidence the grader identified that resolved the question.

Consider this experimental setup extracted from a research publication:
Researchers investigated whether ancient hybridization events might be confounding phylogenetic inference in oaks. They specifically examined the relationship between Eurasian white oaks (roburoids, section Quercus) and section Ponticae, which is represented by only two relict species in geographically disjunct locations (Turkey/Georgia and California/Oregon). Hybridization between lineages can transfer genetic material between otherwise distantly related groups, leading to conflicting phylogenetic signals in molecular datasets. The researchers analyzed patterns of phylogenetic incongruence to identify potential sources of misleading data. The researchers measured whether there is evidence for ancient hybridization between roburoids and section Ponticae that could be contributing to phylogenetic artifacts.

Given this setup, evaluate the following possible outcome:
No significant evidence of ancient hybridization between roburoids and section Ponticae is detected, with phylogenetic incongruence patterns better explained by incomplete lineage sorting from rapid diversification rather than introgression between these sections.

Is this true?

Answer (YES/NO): NO